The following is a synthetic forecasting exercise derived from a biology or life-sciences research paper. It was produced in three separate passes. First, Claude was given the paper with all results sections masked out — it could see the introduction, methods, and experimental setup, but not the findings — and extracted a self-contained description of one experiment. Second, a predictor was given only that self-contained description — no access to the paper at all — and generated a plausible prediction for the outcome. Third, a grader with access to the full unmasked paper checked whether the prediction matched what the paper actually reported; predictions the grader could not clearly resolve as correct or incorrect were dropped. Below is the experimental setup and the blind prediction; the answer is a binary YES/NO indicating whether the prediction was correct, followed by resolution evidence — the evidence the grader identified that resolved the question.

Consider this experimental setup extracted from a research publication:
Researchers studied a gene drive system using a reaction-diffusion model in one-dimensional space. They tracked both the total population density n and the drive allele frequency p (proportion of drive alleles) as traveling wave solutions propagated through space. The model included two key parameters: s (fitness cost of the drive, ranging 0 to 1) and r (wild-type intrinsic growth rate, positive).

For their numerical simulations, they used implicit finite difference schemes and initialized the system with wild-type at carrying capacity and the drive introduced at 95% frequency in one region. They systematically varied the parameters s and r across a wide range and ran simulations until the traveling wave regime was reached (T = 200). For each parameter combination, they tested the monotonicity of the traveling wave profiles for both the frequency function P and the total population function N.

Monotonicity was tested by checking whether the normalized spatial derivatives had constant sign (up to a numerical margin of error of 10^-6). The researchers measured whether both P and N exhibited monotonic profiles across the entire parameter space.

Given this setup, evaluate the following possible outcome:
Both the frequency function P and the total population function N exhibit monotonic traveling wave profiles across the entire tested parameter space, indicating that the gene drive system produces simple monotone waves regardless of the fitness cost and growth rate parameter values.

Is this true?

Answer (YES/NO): YES